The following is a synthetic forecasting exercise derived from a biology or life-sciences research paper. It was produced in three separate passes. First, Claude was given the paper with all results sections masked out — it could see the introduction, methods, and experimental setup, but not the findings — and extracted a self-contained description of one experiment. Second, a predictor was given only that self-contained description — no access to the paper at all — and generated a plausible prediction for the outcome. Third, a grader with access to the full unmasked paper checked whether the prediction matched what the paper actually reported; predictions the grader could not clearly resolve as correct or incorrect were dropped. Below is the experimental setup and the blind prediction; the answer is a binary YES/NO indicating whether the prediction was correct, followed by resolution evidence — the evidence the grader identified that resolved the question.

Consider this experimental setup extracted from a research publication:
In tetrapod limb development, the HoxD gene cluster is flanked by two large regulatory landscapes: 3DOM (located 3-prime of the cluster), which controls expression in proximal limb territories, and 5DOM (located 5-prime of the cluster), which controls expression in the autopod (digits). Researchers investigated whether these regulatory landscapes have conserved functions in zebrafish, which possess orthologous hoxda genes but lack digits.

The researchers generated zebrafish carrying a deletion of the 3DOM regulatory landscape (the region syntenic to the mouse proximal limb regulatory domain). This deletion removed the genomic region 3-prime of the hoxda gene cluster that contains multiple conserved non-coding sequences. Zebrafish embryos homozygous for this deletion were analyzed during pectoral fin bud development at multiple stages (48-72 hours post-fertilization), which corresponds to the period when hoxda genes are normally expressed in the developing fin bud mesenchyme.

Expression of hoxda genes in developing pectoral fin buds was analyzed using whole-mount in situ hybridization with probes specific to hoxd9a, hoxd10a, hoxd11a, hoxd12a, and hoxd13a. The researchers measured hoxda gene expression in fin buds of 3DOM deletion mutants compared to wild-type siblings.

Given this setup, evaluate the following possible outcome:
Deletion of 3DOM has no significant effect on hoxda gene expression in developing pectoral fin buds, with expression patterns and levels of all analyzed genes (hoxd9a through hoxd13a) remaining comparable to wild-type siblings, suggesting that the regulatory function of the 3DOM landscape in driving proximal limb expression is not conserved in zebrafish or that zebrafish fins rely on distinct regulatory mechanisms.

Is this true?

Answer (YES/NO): NO